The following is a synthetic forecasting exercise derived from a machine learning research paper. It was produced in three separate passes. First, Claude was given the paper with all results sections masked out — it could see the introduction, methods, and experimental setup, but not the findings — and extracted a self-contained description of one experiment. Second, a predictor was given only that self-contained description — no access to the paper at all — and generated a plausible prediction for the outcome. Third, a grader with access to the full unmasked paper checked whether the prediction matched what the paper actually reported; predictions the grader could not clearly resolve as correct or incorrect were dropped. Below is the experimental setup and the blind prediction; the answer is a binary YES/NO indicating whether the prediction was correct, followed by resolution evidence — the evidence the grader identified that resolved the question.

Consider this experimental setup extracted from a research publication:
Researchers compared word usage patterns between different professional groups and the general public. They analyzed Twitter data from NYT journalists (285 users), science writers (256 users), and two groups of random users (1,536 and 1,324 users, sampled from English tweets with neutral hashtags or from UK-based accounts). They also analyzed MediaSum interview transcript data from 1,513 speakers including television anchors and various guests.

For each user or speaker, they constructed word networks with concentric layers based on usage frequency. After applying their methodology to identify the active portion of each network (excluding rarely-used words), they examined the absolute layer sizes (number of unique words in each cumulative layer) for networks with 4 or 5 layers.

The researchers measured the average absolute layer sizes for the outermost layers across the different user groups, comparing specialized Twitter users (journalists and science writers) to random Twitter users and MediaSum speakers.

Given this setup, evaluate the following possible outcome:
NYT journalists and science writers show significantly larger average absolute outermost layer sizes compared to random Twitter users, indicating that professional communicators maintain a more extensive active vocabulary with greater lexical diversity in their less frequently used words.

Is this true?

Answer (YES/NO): YES